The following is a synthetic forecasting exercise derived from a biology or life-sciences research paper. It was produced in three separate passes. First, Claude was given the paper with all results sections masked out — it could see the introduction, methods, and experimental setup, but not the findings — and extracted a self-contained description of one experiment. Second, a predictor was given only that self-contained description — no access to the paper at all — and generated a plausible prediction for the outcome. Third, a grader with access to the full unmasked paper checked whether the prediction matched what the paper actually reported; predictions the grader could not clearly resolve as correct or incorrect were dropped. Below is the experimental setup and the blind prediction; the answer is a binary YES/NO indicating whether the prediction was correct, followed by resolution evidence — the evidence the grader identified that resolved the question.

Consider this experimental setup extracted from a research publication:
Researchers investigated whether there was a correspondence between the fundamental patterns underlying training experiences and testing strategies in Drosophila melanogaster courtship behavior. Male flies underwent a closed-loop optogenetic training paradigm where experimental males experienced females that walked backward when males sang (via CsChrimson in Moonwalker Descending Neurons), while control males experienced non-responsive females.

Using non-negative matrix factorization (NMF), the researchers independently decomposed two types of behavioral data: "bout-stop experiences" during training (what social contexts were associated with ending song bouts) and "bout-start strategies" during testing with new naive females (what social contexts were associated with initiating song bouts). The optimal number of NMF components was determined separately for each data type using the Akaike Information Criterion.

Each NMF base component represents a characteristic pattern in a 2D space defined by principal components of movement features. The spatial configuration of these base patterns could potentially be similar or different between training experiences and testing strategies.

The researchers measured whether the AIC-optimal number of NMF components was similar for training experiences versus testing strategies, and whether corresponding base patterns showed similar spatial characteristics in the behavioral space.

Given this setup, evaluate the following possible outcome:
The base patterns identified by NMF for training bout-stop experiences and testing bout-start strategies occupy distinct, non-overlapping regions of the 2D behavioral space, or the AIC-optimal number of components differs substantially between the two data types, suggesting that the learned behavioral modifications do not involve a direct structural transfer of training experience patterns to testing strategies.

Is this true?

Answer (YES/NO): YES